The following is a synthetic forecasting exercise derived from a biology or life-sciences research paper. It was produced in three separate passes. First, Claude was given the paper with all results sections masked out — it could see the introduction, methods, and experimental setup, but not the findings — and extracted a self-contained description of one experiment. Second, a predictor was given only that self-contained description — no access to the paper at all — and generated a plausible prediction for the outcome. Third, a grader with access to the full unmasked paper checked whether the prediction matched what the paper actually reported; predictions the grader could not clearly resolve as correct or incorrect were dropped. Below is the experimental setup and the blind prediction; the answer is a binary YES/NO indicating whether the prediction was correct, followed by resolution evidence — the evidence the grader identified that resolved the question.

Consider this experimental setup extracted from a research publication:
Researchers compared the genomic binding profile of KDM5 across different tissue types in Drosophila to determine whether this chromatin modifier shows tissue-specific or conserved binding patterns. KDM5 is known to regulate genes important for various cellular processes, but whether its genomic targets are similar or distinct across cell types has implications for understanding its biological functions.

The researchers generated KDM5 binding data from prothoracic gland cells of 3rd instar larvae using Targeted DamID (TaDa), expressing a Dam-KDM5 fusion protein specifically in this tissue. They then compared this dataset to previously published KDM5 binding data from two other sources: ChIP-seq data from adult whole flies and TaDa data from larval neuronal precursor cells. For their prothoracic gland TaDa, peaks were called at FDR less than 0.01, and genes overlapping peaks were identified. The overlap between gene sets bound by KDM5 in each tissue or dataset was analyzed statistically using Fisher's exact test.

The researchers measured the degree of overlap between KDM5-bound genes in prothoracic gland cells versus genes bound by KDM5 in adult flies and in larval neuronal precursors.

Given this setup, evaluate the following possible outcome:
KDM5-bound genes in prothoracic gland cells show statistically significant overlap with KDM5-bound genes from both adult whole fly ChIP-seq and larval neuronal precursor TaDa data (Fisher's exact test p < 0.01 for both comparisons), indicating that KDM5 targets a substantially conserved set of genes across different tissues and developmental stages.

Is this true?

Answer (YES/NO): YES